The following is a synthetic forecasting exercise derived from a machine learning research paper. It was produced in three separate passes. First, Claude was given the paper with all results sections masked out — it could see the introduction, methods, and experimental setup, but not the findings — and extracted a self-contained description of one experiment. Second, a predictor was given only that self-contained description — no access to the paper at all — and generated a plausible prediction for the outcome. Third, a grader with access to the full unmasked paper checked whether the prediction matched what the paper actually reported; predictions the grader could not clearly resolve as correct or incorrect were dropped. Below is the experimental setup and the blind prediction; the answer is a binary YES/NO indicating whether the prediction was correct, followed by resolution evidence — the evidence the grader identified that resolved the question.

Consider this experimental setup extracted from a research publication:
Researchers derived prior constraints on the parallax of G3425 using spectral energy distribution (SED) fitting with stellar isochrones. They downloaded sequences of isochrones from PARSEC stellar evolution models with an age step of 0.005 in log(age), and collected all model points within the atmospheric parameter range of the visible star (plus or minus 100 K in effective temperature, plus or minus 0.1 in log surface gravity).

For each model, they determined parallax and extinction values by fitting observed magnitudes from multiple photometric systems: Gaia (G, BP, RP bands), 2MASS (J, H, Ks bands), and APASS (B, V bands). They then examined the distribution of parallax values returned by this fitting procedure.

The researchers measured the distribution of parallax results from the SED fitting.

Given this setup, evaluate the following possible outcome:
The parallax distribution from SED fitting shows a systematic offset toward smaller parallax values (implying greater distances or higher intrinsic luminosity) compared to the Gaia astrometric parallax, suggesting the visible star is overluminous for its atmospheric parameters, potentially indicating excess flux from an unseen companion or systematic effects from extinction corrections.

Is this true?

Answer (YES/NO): NO